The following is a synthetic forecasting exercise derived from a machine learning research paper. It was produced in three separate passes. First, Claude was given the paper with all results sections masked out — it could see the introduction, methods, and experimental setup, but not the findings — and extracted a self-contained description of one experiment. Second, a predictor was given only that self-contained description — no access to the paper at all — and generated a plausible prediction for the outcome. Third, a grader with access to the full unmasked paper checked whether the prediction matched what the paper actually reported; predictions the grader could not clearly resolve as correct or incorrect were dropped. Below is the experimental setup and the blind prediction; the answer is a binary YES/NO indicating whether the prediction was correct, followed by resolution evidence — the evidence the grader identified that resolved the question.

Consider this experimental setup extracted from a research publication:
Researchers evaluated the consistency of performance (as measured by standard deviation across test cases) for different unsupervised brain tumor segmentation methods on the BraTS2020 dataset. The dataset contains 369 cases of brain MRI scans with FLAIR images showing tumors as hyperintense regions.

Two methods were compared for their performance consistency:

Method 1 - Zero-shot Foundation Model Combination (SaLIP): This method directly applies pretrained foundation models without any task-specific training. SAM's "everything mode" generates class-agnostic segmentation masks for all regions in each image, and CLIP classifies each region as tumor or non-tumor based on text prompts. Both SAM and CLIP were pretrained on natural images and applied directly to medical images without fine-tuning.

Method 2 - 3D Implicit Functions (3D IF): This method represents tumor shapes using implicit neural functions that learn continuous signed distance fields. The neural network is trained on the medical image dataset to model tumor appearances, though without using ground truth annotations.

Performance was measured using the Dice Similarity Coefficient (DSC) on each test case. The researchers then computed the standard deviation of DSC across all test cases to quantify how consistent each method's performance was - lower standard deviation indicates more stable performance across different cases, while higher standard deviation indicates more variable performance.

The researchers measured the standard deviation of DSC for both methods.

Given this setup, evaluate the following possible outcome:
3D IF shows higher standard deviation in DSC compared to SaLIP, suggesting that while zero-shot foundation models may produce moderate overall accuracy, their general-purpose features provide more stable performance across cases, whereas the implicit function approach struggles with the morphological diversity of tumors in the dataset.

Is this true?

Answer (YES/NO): NO